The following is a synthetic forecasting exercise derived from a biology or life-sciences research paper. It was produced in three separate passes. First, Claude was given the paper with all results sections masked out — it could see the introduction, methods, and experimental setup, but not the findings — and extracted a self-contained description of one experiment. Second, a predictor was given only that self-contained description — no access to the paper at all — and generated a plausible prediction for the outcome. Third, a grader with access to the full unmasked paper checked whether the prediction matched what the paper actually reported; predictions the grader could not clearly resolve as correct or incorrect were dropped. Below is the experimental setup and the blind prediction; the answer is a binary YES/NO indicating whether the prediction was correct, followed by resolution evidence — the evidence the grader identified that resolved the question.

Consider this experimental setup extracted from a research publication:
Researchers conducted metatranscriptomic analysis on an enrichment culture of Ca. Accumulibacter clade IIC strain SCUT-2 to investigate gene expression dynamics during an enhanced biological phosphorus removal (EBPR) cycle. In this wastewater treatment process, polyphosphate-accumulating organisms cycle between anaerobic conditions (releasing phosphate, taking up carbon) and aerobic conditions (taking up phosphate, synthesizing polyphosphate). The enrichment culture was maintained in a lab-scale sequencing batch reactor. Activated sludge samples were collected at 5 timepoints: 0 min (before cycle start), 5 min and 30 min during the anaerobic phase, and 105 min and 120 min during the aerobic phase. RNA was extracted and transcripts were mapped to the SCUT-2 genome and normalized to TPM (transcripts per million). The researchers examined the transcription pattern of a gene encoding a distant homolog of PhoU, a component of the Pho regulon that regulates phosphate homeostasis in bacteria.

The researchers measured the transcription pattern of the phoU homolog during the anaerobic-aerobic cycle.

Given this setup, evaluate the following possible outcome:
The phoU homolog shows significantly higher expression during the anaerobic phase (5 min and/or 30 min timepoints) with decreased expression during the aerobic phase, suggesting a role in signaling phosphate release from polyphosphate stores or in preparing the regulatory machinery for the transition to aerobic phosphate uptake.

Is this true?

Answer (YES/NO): NO